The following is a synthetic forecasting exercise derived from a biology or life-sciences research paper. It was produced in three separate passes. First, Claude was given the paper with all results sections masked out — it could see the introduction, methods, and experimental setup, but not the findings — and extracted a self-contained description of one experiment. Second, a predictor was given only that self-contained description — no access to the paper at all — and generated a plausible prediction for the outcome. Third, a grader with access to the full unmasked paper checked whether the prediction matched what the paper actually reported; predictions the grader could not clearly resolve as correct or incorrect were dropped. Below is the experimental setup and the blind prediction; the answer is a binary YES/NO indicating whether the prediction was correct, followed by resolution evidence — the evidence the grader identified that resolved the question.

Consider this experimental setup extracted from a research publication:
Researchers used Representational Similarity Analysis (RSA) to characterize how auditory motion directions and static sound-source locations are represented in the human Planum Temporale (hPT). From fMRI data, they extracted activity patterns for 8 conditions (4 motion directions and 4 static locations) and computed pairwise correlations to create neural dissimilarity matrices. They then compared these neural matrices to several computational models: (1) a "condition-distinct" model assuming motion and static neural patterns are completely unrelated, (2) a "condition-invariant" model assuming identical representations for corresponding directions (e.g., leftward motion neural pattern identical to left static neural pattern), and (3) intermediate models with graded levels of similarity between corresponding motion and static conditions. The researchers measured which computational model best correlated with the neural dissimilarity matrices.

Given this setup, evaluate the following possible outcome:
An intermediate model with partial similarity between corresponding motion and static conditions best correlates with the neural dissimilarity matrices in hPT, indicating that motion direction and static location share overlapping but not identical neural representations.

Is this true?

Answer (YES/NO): NO